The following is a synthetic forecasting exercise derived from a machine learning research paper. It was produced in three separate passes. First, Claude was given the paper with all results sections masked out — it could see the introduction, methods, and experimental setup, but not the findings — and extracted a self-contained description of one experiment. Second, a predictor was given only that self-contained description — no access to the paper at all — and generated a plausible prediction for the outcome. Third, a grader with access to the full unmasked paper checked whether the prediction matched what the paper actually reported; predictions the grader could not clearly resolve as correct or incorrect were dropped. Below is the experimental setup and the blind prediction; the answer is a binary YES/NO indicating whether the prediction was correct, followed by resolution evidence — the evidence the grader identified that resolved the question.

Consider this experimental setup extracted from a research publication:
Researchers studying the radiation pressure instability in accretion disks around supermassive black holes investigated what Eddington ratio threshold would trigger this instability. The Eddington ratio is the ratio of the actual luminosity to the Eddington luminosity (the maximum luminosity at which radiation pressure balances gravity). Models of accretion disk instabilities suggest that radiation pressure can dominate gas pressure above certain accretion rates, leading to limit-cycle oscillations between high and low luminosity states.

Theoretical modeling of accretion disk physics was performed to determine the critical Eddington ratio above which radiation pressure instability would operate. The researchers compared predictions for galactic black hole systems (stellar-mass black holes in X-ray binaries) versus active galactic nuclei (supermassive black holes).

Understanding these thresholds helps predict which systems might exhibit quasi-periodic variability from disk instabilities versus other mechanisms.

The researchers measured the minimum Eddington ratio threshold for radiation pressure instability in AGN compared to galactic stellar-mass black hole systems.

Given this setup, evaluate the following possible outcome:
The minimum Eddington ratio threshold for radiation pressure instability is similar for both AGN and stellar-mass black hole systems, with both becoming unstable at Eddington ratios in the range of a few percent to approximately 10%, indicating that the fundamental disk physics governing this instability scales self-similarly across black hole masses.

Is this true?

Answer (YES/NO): NO